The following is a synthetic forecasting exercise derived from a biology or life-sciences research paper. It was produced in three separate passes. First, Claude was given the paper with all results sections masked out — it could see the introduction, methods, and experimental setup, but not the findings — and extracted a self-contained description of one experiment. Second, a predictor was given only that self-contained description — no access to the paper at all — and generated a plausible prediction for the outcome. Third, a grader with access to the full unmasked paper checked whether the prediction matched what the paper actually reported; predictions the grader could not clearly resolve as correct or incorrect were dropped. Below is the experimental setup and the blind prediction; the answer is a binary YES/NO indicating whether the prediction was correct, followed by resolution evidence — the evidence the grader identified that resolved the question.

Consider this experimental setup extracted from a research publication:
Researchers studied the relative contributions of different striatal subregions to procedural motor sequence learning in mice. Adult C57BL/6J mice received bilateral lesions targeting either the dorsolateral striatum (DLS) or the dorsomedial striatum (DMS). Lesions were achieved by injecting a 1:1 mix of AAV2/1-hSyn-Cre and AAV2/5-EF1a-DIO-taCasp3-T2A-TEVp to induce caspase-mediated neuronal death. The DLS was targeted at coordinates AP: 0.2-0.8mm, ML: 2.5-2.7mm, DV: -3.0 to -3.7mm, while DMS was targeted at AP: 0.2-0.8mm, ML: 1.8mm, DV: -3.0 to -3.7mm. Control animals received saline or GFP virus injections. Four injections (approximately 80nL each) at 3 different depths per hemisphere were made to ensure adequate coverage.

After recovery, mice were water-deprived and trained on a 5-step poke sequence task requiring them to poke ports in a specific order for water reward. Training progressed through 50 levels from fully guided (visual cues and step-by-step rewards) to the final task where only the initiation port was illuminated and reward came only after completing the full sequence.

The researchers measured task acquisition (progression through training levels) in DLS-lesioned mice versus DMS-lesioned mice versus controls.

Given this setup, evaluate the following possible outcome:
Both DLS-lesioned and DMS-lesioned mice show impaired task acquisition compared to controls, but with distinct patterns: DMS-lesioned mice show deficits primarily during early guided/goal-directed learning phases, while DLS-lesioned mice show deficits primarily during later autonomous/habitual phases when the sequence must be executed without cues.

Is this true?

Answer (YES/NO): NO